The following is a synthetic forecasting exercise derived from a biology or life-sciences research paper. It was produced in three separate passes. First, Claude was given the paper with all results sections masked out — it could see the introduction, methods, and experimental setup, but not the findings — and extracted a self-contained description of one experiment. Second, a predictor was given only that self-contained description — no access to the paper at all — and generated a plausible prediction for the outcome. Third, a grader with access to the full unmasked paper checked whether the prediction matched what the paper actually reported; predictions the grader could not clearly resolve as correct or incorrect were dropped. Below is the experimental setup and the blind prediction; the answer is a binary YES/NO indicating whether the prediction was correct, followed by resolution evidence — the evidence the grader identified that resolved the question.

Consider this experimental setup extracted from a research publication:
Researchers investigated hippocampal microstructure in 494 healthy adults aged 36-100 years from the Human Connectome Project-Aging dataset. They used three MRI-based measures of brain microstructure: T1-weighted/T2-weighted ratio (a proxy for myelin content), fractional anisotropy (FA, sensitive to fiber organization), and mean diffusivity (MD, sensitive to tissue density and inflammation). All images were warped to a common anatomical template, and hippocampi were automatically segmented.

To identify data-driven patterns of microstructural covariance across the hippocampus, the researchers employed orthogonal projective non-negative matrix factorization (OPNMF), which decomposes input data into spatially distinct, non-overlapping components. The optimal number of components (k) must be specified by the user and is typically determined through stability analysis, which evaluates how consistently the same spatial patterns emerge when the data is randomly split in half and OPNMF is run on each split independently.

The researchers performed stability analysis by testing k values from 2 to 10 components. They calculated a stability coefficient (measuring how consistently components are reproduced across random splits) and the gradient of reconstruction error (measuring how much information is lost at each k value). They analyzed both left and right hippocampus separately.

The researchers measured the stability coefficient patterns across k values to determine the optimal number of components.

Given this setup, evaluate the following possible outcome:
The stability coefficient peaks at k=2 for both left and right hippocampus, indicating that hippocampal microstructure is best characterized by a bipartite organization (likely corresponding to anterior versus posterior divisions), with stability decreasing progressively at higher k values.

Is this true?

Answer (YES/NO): NO